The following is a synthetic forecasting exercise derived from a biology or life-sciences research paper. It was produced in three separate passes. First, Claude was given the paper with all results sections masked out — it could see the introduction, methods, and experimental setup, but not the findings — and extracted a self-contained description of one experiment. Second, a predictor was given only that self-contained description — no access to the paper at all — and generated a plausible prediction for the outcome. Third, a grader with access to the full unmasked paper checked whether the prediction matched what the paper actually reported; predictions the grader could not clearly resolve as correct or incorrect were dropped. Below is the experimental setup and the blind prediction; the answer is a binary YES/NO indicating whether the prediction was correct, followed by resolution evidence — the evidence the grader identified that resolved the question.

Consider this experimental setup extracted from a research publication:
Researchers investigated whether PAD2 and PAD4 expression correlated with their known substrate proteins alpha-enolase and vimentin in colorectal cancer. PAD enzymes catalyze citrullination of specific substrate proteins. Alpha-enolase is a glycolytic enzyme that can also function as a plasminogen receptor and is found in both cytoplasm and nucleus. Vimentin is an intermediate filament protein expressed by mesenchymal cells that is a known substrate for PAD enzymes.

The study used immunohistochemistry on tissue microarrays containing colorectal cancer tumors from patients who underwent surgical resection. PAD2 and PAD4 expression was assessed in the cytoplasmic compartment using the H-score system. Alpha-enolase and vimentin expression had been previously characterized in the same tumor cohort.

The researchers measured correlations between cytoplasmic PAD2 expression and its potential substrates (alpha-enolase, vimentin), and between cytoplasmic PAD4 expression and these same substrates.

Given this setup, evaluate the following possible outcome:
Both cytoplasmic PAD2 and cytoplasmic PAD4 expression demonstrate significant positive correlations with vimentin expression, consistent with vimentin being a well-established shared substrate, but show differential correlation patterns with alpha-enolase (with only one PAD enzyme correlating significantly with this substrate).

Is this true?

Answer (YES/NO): NO